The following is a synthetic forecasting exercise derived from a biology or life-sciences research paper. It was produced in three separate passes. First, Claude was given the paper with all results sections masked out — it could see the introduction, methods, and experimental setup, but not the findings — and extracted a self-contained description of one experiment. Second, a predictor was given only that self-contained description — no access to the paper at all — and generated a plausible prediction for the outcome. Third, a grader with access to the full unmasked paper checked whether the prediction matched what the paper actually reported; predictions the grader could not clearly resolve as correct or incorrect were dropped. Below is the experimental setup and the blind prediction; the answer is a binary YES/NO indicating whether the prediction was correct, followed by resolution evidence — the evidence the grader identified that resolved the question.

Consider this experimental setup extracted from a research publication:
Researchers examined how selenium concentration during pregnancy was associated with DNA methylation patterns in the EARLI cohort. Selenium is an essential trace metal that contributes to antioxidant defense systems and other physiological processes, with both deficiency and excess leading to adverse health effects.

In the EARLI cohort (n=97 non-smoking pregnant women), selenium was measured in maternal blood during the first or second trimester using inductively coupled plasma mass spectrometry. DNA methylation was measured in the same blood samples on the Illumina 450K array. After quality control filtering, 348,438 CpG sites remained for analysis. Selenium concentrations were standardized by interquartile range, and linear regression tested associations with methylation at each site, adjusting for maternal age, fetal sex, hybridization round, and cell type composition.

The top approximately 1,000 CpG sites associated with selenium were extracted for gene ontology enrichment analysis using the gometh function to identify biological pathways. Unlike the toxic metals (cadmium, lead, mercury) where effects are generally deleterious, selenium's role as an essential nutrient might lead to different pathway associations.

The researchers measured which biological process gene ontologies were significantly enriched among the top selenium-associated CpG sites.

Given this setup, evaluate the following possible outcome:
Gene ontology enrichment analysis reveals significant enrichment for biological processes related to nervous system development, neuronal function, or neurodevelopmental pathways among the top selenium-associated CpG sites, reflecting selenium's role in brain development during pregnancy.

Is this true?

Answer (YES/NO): NO